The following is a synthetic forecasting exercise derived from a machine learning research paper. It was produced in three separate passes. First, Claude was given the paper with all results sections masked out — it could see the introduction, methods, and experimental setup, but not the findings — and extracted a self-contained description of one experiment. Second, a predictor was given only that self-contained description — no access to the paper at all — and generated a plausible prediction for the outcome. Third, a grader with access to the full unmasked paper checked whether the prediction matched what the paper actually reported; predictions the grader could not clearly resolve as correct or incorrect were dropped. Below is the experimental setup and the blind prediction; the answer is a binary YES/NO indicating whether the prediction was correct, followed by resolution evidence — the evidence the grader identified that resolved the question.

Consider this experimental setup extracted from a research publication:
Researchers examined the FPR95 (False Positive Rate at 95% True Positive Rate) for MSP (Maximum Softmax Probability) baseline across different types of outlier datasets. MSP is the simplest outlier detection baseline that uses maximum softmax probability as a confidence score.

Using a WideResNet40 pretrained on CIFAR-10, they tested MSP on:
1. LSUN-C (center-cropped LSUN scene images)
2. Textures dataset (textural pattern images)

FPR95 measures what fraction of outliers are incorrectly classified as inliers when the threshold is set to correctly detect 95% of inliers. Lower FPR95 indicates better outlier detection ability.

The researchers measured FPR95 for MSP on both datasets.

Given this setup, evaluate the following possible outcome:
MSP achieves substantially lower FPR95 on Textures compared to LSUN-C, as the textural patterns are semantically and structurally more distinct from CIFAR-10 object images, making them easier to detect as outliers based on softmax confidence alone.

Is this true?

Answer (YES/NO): NO